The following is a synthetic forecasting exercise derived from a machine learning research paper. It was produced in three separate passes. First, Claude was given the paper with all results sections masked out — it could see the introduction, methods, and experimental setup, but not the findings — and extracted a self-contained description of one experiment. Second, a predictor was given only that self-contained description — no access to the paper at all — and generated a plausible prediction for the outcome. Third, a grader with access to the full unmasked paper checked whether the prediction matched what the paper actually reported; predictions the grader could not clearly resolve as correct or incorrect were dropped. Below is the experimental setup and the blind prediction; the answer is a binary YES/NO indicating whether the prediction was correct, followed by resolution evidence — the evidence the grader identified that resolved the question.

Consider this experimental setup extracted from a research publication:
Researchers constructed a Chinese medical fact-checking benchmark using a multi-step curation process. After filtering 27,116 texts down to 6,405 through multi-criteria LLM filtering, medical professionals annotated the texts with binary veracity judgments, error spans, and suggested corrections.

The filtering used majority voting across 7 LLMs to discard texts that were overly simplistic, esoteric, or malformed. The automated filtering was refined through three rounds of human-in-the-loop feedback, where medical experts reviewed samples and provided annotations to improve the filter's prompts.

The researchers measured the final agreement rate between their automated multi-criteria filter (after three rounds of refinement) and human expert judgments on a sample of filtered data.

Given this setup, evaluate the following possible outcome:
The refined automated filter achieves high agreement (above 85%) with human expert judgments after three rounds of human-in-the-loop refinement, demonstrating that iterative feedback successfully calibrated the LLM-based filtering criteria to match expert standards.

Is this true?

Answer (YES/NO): YES